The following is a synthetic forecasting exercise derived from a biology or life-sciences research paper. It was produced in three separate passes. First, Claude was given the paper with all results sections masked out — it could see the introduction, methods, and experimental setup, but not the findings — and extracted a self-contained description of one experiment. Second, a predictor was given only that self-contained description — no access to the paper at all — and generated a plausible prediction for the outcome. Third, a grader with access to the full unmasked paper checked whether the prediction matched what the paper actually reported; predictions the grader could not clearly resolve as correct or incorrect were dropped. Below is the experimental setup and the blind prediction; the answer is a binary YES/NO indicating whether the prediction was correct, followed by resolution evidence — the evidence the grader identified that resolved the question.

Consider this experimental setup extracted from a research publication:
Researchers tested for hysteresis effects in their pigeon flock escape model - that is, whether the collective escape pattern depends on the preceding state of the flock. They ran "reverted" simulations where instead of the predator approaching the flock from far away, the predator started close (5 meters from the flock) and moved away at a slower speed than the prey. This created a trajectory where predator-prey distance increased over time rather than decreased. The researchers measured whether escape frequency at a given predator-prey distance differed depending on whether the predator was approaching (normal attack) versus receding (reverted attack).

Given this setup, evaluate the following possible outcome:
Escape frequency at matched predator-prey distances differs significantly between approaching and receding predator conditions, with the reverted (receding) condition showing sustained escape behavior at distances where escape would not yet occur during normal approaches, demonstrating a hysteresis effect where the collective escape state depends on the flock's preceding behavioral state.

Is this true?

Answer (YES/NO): NO